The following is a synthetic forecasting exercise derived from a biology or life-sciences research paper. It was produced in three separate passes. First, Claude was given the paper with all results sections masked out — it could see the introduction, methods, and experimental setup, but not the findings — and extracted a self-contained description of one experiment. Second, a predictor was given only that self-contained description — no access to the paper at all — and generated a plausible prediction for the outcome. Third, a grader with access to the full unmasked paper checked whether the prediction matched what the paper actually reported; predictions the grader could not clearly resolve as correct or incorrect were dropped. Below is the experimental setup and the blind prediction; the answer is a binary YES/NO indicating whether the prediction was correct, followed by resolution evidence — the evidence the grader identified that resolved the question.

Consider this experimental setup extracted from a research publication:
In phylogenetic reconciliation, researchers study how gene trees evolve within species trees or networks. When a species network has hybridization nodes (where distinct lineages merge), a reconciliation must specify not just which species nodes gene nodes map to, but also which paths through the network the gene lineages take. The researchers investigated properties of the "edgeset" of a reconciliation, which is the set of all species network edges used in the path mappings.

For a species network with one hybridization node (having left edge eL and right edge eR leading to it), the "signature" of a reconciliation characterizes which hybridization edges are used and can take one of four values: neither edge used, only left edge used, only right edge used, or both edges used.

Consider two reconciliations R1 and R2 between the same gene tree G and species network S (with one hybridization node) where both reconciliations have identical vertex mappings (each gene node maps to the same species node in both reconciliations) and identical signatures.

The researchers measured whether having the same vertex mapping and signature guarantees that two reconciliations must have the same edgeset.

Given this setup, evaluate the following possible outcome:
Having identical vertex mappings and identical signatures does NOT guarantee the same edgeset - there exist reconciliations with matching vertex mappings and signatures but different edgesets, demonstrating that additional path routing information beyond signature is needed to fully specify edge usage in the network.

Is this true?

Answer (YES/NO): NO